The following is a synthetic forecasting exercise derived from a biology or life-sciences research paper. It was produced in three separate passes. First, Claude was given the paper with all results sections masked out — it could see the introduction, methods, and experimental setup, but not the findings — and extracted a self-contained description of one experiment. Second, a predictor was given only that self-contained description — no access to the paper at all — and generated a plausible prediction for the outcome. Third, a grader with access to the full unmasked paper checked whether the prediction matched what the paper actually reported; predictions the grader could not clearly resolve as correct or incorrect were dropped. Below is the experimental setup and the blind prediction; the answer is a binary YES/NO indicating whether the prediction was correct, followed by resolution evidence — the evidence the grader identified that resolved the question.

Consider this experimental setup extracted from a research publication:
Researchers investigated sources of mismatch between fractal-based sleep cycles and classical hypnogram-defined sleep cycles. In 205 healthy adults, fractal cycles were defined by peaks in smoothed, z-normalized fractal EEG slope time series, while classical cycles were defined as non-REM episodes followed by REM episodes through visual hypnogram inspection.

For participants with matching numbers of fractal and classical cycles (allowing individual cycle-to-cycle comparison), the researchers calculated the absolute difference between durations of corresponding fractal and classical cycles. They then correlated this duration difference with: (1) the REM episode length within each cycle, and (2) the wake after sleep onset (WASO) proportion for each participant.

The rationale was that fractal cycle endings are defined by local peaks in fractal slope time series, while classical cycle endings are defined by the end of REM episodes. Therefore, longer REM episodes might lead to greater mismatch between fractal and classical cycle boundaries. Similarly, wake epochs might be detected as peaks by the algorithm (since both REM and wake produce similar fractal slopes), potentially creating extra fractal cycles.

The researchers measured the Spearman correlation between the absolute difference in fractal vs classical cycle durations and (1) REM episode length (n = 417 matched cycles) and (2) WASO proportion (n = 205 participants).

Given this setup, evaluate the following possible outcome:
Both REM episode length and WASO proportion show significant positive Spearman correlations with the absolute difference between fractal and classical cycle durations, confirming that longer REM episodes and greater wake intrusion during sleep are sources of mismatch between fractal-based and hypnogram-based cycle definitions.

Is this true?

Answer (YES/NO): YES